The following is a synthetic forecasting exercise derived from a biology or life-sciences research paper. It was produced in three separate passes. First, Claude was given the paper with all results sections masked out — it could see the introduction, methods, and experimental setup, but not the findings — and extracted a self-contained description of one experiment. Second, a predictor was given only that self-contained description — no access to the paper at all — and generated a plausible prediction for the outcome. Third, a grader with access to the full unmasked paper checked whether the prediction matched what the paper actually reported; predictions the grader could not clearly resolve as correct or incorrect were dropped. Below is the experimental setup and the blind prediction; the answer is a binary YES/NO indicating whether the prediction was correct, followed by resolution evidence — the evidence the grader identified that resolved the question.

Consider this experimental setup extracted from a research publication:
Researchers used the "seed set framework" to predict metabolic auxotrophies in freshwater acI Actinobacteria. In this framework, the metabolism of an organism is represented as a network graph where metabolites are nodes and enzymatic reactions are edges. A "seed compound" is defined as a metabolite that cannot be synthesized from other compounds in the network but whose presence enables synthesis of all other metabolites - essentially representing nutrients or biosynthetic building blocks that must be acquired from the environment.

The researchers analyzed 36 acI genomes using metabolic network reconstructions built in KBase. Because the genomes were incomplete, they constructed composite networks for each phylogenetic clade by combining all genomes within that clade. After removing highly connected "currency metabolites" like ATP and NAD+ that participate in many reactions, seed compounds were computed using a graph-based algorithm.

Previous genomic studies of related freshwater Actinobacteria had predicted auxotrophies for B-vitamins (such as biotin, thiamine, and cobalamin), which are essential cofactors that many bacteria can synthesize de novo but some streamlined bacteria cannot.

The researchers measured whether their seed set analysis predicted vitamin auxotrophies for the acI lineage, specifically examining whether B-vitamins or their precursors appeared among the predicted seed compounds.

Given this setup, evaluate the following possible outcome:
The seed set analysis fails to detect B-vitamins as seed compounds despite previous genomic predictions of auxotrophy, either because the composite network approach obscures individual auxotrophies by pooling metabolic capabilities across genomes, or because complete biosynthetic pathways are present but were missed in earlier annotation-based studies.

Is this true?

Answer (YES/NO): NO